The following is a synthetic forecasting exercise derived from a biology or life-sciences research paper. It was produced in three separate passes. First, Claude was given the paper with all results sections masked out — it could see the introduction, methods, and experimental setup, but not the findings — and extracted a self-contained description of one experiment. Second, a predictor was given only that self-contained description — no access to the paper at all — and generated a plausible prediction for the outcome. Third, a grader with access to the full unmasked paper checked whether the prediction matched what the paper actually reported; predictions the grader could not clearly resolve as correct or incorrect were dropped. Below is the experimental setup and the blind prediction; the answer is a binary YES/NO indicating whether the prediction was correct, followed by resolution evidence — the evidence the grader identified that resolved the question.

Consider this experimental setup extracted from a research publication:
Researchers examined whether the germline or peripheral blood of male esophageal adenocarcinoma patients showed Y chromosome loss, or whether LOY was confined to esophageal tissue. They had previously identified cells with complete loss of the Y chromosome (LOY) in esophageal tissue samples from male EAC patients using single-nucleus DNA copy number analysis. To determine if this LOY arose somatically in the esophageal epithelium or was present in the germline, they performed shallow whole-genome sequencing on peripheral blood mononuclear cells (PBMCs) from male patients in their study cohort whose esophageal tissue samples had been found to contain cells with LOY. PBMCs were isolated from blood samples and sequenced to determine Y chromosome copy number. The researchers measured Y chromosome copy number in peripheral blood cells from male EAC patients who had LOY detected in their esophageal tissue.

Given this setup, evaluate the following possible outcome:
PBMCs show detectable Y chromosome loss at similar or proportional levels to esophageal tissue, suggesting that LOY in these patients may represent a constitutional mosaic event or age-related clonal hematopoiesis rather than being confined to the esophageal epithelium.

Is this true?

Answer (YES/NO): NO